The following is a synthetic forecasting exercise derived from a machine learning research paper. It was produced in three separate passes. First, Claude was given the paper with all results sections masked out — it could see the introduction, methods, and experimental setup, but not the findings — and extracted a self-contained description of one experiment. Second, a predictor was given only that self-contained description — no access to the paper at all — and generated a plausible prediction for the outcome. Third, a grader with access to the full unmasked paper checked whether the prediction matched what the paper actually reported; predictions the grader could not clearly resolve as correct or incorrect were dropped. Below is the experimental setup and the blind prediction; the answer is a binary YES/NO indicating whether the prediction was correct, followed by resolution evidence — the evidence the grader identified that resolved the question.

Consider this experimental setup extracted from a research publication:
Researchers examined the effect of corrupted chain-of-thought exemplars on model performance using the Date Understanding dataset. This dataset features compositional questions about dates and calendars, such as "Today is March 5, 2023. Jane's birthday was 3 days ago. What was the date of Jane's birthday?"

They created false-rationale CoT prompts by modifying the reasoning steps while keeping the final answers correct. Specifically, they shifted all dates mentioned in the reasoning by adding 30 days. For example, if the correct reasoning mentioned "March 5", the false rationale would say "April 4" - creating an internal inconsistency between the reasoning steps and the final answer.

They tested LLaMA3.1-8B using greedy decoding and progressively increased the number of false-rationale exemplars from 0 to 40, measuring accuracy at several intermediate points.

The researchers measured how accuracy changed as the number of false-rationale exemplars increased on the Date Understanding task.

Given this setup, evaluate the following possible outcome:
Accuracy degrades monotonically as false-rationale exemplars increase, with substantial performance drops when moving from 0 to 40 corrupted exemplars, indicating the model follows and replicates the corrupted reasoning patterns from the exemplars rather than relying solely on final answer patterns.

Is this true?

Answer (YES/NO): YES